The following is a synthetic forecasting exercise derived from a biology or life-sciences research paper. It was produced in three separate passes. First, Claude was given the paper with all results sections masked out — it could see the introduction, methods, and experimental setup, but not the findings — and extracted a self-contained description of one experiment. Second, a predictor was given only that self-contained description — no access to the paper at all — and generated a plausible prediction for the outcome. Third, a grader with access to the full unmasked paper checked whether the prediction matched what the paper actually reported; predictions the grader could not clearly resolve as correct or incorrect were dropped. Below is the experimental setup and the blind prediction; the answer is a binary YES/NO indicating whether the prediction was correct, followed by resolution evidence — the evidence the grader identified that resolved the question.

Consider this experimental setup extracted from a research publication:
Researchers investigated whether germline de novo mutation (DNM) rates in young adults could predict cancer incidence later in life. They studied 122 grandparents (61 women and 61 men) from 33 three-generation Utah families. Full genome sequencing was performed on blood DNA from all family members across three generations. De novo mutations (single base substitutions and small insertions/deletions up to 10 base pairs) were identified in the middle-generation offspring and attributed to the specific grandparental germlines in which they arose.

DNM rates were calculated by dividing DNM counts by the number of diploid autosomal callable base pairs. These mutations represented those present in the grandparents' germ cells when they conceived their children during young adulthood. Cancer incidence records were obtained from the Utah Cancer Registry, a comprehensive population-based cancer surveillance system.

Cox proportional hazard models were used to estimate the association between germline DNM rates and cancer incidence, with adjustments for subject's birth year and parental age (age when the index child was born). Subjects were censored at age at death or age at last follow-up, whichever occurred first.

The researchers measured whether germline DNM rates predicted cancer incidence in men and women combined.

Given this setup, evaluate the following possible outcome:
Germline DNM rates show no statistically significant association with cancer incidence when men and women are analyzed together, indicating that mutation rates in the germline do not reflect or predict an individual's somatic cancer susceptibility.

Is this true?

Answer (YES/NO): YES